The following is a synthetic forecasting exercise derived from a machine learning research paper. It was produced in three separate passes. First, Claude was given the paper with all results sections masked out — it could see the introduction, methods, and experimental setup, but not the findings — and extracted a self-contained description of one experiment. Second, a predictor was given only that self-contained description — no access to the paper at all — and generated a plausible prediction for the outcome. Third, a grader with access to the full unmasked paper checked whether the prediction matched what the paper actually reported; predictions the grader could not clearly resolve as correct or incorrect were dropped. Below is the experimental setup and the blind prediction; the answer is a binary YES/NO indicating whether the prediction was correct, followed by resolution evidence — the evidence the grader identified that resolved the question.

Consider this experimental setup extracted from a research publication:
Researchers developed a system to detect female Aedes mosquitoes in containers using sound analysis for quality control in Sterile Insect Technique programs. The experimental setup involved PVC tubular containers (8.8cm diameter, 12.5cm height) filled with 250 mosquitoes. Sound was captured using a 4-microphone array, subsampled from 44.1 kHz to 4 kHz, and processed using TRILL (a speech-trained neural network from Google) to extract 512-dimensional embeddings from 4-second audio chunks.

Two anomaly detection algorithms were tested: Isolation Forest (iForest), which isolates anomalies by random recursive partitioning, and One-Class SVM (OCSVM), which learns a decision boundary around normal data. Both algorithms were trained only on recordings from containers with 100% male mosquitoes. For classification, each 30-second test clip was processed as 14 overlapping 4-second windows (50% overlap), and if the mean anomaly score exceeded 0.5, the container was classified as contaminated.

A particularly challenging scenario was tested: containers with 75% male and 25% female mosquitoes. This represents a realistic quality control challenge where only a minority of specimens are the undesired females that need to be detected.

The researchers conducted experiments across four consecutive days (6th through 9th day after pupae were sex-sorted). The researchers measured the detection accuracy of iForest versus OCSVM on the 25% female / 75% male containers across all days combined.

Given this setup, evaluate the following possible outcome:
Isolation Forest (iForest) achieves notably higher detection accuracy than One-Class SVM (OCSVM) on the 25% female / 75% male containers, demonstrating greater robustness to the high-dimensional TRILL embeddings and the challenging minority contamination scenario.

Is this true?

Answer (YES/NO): YES